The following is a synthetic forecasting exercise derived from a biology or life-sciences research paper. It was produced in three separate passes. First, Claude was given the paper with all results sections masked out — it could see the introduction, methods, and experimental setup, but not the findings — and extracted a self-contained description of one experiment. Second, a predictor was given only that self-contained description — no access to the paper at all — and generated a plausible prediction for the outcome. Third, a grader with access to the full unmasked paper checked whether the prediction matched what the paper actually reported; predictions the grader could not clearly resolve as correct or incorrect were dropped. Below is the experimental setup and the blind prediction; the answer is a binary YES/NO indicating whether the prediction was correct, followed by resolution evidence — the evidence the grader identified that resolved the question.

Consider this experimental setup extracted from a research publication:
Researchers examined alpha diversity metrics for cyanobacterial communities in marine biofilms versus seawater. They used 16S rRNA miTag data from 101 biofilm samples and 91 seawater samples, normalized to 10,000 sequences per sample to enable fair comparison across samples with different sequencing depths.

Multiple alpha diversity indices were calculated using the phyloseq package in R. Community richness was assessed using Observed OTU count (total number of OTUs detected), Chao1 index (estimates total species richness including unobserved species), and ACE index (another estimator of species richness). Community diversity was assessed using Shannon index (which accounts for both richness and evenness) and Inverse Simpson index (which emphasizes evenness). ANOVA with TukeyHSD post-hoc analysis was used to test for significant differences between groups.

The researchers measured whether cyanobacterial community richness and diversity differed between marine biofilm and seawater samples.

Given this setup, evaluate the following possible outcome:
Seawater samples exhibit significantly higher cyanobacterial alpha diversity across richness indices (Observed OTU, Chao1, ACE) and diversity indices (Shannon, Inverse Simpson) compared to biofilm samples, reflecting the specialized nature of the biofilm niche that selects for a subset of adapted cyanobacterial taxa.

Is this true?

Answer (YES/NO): YES